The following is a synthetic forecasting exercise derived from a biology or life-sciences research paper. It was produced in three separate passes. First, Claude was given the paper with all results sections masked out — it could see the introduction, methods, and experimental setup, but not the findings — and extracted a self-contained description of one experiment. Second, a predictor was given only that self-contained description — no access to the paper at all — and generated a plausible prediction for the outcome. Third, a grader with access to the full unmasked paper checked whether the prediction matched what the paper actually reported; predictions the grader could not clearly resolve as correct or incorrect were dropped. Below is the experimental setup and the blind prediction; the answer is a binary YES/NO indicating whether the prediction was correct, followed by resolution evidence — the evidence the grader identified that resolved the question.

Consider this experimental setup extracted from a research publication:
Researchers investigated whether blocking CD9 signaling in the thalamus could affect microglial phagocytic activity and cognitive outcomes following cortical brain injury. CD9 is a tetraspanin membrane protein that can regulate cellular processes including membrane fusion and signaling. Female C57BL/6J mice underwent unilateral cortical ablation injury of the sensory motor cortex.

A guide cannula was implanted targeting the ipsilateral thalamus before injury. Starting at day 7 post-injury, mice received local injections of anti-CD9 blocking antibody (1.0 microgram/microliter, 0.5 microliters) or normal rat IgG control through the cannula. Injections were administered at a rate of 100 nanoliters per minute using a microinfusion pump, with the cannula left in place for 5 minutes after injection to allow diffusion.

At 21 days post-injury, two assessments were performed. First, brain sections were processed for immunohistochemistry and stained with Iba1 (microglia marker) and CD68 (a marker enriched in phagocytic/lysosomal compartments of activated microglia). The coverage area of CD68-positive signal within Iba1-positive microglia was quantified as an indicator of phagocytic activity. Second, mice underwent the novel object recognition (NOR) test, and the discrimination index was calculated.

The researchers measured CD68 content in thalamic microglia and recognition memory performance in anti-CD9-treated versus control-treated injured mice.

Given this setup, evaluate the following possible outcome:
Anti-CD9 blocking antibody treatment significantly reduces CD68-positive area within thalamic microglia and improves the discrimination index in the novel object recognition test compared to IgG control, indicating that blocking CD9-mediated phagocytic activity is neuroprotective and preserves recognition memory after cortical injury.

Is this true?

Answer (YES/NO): YES